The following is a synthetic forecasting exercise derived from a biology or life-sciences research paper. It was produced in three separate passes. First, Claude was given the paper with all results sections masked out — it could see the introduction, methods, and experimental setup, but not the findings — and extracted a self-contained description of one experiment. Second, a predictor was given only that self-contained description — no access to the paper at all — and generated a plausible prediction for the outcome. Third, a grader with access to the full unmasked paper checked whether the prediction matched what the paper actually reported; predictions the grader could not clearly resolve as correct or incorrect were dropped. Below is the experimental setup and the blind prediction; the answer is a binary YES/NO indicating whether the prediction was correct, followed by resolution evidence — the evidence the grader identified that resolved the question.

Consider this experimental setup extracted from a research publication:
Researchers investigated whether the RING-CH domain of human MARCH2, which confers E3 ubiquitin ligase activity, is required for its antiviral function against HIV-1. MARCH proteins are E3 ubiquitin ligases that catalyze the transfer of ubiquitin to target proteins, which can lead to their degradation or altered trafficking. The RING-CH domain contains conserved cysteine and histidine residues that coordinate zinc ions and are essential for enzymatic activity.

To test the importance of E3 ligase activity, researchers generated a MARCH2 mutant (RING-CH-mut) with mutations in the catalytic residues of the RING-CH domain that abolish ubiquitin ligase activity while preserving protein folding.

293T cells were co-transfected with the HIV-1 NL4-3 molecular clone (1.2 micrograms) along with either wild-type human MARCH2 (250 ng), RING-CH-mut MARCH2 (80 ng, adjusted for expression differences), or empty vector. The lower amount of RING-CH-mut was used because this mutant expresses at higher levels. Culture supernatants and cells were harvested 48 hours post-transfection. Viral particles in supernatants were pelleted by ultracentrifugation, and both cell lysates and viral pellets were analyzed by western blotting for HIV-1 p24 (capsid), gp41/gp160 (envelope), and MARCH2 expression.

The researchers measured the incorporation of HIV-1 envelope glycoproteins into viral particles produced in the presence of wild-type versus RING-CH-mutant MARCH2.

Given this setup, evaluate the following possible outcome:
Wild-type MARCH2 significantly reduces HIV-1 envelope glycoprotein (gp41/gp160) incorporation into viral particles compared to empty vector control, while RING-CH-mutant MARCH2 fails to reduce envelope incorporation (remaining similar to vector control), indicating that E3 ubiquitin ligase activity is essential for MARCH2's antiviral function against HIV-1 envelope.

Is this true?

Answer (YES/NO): YES